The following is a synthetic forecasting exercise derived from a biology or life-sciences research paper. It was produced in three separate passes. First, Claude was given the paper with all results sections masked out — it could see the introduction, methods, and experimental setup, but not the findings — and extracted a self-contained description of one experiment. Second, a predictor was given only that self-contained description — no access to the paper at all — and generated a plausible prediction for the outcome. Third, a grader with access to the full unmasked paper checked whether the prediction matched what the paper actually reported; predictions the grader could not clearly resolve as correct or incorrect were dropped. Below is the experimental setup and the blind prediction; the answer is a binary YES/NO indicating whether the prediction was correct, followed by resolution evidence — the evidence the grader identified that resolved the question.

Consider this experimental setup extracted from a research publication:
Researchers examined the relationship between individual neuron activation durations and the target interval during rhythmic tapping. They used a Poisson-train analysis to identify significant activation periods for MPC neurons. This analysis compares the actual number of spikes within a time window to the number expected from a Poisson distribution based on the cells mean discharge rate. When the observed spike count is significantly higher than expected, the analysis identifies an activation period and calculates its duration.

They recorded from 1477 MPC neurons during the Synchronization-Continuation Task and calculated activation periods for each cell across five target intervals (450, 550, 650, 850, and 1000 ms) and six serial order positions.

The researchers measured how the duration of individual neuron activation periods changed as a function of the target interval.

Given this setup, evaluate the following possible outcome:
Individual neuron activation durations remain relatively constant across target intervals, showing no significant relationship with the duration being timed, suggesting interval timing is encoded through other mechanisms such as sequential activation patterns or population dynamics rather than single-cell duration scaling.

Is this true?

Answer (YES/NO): NO